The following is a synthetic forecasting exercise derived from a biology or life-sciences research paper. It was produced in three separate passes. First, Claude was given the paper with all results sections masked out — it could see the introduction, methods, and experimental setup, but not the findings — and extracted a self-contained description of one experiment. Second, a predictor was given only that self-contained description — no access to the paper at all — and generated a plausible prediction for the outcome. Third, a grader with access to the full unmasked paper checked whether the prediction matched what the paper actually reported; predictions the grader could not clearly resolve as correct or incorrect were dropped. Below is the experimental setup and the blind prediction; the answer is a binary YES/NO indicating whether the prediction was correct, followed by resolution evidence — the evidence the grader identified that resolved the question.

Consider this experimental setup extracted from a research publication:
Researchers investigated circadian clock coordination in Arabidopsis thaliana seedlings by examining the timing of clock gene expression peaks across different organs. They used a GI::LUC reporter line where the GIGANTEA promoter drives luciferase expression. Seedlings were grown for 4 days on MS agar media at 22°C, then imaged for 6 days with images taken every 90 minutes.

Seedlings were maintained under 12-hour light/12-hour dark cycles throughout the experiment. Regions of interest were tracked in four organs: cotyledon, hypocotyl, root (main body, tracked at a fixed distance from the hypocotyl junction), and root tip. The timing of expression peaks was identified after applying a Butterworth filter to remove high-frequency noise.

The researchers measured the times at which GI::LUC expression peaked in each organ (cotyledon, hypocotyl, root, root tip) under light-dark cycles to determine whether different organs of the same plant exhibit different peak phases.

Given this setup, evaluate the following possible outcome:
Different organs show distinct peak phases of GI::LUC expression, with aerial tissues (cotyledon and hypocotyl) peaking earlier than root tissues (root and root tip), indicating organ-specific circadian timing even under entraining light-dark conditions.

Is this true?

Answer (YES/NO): YES